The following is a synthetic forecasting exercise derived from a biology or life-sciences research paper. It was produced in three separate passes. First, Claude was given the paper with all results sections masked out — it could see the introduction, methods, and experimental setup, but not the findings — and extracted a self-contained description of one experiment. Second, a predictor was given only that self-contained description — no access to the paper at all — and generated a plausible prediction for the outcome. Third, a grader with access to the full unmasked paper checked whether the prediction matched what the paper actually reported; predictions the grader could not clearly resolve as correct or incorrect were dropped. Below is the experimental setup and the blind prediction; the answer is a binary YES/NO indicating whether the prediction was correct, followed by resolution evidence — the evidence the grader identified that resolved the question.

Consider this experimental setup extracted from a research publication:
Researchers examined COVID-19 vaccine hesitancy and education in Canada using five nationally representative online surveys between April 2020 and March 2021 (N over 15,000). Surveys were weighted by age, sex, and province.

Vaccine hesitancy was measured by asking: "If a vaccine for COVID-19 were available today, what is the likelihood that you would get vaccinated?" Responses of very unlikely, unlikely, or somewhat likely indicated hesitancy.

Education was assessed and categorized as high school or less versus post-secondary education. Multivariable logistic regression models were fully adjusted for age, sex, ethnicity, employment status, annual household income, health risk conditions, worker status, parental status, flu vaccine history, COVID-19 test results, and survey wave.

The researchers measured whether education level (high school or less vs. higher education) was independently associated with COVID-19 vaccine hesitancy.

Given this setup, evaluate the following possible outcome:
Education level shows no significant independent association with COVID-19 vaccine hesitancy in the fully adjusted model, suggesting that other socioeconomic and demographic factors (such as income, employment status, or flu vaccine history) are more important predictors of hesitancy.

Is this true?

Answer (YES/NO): NO